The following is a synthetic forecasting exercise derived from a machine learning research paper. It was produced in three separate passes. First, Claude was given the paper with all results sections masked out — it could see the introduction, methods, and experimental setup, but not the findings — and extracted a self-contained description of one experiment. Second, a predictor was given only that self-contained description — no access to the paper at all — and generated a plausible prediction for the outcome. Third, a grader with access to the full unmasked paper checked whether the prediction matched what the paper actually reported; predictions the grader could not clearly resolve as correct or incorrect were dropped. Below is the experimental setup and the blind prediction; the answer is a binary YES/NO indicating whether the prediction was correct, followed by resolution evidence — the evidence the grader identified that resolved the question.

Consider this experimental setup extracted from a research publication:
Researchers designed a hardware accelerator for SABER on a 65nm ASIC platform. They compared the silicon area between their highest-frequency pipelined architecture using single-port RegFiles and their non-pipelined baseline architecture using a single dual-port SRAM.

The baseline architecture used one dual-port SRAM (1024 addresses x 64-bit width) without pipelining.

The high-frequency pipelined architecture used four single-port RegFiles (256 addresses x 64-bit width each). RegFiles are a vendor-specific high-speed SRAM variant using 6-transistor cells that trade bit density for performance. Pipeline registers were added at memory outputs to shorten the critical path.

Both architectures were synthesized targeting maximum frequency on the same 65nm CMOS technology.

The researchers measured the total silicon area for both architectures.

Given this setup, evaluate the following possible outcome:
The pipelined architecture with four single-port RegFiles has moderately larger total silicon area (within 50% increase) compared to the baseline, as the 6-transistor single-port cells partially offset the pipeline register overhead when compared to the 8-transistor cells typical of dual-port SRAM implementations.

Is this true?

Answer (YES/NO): YES